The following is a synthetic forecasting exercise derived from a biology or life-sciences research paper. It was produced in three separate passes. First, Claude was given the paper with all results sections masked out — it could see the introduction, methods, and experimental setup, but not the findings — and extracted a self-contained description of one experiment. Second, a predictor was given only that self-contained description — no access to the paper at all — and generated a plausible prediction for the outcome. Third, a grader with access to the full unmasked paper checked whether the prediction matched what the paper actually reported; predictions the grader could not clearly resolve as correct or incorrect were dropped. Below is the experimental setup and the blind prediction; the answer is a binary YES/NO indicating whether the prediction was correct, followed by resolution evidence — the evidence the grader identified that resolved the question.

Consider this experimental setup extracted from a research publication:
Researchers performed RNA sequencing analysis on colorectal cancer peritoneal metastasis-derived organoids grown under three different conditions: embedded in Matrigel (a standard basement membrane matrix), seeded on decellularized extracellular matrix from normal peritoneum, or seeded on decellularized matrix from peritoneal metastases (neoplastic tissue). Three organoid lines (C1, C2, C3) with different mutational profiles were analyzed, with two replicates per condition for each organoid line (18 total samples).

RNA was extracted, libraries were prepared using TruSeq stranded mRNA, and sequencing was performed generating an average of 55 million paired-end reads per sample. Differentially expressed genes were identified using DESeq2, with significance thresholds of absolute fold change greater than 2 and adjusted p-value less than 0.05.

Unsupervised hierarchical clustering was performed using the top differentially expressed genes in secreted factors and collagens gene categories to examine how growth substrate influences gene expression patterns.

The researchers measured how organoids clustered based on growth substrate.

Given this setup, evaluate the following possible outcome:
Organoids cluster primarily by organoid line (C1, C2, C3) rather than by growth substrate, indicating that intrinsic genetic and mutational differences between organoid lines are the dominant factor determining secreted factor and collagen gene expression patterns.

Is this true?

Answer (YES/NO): NO